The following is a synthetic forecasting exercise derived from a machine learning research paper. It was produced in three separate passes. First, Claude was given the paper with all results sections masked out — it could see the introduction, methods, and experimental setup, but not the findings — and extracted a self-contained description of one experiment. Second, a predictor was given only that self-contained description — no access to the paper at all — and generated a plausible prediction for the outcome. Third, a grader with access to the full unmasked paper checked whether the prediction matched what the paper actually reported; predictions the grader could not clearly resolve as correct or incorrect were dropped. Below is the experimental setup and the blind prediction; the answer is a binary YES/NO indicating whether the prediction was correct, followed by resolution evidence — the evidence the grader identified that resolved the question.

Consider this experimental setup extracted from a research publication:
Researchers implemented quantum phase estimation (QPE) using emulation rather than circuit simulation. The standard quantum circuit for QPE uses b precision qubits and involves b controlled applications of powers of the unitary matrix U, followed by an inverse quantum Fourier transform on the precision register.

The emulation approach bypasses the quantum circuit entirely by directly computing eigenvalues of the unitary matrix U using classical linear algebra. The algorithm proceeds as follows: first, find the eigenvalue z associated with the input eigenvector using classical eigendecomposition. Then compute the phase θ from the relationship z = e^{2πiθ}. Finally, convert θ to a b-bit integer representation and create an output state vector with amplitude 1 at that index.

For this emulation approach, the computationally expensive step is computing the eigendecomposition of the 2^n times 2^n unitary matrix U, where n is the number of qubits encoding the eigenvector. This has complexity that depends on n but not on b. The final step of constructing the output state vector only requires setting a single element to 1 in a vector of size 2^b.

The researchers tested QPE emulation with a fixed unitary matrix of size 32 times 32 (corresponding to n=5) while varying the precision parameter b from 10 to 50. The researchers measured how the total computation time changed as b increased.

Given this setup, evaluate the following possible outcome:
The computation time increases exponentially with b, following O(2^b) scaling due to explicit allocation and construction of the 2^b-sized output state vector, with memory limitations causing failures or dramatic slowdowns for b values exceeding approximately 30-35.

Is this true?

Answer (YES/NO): NO